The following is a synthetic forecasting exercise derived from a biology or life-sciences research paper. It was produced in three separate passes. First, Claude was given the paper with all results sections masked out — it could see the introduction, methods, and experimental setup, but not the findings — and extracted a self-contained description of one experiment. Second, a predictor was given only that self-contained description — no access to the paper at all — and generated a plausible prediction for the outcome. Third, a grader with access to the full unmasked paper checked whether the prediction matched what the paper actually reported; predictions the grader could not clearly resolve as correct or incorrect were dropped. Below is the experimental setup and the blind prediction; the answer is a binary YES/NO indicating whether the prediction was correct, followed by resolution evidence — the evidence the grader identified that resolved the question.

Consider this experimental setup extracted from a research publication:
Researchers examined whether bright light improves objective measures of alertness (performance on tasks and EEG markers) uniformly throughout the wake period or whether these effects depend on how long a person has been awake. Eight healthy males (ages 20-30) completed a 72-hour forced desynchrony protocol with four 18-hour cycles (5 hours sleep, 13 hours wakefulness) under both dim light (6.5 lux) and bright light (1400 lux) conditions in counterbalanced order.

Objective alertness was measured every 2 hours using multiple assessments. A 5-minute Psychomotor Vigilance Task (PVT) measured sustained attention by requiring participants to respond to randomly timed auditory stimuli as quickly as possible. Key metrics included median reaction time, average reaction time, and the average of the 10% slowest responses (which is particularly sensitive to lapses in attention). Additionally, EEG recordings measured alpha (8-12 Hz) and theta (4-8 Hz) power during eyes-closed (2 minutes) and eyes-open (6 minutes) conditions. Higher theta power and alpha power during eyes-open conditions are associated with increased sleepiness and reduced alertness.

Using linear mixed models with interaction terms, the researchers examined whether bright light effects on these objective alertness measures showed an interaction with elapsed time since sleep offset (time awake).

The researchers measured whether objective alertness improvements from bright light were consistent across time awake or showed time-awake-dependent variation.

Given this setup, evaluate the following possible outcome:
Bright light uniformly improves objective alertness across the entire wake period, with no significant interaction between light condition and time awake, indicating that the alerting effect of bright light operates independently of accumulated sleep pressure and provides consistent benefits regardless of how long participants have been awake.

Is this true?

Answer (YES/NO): YES